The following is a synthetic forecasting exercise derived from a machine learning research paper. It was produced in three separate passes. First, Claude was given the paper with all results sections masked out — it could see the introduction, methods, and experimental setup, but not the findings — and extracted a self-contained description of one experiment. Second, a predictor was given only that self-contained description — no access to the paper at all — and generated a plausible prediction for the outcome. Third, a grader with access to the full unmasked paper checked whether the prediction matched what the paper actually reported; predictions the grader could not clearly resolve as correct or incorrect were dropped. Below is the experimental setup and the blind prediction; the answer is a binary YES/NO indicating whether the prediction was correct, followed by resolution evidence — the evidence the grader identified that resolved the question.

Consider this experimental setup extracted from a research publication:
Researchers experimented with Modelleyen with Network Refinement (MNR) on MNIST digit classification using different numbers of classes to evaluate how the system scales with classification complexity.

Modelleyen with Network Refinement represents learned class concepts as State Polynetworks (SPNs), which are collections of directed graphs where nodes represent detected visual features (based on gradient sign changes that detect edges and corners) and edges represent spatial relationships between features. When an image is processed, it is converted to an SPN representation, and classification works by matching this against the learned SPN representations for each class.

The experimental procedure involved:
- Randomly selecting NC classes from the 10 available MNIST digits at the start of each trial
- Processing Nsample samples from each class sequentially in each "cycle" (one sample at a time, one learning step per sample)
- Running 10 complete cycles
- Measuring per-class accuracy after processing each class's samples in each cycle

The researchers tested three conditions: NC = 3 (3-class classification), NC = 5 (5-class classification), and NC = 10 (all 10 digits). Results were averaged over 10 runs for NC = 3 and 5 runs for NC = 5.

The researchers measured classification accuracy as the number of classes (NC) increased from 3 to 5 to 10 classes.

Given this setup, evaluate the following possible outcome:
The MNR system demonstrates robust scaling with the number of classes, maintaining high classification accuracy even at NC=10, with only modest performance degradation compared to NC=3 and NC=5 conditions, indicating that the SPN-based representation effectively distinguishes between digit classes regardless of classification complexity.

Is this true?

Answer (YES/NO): NO